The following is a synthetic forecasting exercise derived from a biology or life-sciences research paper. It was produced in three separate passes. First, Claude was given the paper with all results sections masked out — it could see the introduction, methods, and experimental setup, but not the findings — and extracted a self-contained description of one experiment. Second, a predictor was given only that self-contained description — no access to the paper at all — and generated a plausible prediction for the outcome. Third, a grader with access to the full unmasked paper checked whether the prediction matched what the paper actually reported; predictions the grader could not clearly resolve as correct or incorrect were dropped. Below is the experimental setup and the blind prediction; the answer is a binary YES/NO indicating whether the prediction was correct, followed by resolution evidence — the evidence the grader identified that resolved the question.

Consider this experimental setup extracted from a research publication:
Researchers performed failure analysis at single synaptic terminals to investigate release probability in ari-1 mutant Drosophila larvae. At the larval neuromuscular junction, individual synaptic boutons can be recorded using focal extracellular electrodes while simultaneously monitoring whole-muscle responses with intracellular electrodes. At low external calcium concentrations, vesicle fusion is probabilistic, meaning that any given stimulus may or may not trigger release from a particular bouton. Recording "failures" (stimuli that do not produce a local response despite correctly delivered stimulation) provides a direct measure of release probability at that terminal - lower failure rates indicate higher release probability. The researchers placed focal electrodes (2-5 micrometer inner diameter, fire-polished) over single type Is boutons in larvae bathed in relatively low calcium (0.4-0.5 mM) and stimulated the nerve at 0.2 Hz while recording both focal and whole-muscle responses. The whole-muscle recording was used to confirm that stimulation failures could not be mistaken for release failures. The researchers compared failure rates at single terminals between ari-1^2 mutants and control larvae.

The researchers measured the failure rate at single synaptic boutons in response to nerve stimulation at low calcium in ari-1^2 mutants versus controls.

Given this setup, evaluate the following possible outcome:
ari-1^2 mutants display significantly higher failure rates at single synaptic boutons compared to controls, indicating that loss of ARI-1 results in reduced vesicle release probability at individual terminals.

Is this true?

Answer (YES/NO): NO